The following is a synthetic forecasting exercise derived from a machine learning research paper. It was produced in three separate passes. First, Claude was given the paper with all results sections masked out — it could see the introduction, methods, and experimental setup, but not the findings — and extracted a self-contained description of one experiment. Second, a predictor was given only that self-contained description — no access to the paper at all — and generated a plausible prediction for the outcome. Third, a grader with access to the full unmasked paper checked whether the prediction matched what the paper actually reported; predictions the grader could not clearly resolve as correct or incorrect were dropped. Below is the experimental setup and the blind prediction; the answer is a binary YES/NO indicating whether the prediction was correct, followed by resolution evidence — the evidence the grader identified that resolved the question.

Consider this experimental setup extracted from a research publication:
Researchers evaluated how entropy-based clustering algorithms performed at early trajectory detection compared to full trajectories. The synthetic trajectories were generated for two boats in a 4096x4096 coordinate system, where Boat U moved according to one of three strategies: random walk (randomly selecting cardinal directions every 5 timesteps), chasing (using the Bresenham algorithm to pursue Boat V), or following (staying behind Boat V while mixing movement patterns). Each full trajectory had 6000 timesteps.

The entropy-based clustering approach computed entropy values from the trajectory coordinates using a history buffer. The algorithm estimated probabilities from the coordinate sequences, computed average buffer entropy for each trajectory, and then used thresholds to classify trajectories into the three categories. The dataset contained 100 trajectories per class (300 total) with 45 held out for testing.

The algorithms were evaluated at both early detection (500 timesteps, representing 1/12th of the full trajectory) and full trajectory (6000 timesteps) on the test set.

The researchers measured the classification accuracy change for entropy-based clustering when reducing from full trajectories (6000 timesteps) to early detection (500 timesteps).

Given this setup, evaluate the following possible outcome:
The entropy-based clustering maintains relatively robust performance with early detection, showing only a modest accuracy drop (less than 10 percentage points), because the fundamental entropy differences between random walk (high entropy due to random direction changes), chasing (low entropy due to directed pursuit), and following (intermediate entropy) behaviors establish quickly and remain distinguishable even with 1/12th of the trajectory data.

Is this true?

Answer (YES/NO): NO